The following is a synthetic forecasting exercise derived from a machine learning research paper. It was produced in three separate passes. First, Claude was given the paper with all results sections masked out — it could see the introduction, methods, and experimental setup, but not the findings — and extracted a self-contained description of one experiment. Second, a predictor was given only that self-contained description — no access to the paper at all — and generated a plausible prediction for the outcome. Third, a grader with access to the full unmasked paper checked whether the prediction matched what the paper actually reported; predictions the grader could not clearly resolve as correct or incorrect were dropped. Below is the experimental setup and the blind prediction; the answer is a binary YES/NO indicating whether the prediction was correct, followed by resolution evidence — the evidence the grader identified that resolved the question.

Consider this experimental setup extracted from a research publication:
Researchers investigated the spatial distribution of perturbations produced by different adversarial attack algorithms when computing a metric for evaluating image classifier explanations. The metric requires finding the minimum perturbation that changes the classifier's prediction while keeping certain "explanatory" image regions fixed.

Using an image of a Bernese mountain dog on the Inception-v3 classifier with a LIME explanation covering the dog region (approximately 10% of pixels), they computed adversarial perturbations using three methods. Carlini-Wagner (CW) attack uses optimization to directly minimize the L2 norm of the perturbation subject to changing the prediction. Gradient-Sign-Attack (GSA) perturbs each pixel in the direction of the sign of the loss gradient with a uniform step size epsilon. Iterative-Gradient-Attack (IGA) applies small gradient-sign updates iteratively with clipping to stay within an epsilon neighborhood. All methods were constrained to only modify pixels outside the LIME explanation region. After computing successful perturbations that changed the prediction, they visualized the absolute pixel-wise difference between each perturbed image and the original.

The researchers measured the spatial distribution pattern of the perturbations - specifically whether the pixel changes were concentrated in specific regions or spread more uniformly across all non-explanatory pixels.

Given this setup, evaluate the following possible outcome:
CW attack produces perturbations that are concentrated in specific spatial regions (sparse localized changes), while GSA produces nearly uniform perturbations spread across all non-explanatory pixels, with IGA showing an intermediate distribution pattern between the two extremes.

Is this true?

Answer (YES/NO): NO